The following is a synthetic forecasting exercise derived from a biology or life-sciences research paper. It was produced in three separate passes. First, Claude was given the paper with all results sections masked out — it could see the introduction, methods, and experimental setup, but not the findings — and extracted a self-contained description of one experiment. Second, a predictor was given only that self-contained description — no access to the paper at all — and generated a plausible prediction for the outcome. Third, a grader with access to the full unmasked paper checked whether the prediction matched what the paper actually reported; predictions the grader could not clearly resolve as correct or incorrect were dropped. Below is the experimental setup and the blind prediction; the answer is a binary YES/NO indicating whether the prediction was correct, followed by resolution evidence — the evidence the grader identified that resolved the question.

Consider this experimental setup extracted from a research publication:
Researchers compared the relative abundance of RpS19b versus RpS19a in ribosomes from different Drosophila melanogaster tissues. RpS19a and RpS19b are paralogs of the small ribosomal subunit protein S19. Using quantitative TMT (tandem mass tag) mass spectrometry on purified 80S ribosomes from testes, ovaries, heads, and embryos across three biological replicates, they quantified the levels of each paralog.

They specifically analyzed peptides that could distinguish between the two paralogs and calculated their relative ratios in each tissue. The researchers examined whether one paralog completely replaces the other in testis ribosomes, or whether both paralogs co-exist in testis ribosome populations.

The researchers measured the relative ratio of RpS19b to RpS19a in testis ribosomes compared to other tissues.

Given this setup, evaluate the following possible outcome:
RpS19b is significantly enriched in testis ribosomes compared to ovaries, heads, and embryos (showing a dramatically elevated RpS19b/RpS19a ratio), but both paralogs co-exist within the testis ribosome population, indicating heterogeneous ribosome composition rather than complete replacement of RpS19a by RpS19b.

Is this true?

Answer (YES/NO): YES